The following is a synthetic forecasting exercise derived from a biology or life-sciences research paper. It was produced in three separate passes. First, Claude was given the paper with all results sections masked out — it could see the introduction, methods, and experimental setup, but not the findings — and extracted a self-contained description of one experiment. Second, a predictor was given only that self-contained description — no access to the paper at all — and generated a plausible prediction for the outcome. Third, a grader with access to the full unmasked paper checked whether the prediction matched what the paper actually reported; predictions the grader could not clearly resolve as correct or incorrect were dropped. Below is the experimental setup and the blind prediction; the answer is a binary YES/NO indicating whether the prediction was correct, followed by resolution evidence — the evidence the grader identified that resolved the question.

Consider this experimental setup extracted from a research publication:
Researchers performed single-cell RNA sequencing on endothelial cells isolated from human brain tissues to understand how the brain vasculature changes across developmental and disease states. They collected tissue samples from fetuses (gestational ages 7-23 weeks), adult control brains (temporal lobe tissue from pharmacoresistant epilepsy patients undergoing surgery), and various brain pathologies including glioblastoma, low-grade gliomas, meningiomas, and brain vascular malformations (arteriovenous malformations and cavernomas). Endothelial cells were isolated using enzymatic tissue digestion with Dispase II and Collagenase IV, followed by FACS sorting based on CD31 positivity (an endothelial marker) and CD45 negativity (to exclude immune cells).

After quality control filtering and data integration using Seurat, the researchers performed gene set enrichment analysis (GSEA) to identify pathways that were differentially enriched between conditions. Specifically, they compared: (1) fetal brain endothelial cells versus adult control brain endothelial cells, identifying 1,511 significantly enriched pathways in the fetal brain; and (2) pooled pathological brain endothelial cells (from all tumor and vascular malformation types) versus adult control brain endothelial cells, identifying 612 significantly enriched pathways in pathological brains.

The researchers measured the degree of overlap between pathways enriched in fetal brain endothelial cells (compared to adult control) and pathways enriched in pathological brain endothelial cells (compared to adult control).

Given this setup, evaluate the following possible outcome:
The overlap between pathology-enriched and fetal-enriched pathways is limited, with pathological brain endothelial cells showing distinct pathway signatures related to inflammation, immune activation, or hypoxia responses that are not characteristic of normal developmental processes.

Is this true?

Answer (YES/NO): NO